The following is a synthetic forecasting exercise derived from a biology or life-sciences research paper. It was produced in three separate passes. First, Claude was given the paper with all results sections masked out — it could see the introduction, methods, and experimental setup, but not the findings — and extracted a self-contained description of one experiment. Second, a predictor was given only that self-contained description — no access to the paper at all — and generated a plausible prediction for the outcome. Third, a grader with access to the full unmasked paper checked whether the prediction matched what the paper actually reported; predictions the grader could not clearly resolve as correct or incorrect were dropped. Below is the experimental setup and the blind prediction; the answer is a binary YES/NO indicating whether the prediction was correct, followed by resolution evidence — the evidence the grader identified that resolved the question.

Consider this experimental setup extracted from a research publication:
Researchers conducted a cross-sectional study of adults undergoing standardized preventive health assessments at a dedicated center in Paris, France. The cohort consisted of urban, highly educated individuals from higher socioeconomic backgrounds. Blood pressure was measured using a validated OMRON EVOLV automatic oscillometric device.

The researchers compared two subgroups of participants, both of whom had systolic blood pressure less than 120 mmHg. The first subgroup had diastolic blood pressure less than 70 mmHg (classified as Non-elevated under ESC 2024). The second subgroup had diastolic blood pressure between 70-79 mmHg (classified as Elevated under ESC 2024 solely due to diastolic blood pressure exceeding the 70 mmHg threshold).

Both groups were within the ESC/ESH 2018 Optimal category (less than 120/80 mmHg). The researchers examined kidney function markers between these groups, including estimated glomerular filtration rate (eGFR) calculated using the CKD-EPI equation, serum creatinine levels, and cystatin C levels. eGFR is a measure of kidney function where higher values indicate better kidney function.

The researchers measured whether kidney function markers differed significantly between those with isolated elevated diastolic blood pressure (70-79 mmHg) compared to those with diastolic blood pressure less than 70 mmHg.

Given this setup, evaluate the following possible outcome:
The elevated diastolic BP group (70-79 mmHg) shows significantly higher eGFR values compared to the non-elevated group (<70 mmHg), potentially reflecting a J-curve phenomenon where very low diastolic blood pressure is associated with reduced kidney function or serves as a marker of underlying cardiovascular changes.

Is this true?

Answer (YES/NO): NO